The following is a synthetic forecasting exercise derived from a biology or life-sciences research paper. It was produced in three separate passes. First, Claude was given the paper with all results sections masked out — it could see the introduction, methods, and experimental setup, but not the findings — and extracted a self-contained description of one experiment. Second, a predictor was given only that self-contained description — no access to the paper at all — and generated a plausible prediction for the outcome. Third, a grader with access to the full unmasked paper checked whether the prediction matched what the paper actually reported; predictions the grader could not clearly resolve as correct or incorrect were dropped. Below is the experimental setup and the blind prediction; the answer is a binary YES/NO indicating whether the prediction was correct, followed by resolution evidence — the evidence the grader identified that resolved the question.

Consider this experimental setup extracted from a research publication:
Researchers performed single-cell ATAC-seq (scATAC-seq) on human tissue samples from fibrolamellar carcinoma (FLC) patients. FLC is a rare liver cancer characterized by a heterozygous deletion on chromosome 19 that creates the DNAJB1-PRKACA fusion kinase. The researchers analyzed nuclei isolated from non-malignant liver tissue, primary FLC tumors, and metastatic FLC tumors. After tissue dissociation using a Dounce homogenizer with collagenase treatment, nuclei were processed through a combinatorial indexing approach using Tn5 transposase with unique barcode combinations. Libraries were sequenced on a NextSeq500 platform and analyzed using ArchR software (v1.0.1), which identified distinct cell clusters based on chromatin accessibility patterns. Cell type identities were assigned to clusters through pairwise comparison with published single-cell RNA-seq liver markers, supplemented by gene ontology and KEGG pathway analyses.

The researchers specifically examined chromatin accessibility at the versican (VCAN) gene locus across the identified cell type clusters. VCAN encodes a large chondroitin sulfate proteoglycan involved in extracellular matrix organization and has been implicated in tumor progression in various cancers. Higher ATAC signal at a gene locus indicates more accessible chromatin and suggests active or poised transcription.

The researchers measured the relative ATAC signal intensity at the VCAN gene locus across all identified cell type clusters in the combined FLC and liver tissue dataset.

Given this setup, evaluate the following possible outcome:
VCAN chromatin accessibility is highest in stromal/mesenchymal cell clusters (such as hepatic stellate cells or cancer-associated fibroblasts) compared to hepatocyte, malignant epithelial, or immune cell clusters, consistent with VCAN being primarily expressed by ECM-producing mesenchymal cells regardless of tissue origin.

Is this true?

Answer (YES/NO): YES